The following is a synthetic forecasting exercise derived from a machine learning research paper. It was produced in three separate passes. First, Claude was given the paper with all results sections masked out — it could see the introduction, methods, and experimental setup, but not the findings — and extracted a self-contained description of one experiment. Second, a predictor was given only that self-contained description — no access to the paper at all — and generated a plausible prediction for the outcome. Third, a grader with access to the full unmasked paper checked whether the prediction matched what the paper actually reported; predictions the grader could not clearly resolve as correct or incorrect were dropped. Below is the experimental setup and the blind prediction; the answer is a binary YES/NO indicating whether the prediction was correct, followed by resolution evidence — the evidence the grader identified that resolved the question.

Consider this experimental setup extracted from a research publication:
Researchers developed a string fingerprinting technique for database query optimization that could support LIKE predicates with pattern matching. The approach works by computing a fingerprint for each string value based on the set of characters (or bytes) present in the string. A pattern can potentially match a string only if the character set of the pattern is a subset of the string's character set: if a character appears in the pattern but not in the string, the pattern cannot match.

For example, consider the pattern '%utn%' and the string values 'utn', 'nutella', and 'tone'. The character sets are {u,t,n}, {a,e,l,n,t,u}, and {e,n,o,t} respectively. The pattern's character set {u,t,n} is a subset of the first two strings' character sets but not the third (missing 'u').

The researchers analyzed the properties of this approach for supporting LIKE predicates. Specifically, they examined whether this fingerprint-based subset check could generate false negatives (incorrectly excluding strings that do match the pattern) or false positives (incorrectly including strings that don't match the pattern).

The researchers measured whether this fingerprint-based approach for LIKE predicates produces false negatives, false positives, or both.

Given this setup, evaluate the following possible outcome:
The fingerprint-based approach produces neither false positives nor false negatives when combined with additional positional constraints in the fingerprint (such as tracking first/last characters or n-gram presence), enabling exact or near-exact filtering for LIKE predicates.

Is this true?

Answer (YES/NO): NO